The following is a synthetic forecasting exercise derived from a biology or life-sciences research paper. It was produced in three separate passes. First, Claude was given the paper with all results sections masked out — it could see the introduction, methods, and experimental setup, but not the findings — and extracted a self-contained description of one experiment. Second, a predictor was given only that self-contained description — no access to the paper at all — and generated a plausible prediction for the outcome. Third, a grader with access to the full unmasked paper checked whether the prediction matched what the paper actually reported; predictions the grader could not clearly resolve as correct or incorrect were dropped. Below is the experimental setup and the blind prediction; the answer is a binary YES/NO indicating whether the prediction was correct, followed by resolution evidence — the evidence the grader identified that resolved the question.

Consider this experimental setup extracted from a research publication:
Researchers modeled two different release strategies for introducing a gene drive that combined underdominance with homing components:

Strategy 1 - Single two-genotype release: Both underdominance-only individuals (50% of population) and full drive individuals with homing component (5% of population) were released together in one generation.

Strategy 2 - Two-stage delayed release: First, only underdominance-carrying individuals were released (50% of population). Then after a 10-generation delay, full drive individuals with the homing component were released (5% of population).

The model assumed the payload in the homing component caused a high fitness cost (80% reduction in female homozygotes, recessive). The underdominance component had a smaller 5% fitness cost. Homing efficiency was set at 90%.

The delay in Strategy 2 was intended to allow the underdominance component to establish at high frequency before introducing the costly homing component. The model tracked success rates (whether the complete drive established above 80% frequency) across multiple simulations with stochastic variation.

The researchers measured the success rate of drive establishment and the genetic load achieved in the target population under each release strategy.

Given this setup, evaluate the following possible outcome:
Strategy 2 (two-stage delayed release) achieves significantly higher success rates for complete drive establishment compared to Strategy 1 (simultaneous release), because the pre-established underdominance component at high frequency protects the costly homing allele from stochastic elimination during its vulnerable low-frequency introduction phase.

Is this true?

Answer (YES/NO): NO